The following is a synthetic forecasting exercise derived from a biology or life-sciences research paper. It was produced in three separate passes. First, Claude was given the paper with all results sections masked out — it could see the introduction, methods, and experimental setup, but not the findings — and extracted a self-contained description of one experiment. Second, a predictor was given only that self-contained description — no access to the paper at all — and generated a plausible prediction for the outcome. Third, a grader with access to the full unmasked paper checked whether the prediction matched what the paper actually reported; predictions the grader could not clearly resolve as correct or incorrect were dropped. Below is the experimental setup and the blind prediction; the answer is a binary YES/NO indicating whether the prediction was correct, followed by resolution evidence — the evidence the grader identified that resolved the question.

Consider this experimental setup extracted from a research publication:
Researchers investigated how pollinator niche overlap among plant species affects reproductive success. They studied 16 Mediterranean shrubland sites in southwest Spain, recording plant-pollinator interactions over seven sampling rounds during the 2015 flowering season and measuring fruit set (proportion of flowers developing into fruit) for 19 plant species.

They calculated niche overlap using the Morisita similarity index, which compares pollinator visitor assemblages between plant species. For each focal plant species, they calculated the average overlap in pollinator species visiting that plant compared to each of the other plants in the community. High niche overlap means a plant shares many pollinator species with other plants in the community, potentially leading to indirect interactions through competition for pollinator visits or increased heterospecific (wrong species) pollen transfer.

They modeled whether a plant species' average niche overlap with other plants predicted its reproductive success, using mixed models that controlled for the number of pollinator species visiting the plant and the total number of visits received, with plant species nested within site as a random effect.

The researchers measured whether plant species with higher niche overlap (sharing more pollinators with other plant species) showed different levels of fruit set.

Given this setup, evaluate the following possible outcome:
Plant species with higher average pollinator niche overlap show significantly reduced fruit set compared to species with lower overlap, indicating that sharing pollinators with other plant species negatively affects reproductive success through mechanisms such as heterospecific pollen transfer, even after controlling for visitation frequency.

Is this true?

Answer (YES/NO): NO